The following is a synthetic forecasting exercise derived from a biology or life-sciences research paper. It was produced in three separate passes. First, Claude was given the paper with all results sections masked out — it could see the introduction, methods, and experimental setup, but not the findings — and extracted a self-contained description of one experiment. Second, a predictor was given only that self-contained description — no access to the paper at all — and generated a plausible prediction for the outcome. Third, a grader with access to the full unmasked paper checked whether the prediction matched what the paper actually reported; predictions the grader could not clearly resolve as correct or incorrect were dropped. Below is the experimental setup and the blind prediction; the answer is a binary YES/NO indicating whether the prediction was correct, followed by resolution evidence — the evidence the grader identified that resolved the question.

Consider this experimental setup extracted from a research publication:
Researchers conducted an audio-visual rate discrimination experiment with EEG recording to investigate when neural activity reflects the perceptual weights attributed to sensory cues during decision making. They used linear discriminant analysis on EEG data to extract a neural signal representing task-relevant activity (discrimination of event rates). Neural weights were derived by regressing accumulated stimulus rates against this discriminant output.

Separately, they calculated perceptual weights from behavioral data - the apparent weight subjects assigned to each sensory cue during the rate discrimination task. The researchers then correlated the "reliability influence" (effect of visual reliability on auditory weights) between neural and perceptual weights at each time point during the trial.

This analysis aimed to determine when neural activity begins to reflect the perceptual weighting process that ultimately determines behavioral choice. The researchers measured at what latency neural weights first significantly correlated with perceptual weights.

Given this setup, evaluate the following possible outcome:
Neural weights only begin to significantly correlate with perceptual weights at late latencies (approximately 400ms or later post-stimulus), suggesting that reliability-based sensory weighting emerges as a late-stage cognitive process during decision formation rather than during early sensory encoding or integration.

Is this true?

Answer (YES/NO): NO